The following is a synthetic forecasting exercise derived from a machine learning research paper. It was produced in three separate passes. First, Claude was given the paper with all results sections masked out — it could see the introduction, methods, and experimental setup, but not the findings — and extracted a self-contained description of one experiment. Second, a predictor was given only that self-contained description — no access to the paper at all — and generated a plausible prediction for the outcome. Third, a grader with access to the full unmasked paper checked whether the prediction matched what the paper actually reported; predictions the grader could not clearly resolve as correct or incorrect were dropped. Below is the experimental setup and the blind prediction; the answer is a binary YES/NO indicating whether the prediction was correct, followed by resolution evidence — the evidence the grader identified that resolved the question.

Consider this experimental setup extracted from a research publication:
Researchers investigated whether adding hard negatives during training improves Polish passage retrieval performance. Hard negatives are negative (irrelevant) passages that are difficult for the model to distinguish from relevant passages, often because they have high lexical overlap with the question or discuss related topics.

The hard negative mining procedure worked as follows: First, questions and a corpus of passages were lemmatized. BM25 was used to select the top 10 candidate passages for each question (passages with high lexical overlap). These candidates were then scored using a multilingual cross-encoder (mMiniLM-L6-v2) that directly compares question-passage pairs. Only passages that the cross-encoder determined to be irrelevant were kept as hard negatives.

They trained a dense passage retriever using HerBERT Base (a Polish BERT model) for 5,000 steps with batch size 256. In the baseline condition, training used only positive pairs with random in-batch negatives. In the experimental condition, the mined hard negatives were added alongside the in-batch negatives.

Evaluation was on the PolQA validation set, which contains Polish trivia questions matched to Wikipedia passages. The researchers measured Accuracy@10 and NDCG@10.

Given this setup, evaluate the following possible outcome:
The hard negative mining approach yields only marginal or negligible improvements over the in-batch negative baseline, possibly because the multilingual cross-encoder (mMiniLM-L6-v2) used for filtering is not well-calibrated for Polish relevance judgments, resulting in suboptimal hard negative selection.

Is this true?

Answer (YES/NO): NO